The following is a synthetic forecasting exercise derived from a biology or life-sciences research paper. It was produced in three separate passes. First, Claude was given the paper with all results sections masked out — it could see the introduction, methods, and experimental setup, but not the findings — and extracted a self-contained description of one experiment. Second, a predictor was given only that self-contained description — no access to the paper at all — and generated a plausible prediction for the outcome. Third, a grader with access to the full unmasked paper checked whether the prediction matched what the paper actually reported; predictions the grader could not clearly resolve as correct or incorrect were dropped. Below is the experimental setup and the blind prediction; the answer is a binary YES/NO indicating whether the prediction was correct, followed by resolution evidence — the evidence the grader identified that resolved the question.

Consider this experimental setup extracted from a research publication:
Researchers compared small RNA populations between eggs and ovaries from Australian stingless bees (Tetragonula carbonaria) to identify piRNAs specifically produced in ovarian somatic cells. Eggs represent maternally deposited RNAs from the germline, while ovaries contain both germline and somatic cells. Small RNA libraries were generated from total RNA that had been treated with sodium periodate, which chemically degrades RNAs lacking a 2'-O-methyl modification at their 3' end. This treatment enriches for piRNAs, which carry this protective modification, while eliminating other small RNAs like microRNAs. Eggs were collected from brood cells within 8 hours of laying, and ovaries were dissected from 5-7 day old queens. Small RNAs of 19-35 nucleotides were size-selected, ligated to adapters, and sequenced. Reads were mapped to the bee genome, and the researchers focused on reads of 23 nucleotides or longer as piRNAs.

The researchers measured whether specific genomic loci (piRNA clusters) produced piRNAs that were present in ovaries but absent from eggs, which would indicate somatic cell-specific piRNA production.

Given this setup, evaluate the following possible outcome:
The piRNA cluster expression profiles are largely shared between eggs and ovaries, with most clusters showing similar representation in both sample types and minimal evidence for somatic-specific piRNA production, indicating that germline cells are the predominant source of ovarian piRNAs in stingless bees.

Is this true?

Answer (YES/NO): NO